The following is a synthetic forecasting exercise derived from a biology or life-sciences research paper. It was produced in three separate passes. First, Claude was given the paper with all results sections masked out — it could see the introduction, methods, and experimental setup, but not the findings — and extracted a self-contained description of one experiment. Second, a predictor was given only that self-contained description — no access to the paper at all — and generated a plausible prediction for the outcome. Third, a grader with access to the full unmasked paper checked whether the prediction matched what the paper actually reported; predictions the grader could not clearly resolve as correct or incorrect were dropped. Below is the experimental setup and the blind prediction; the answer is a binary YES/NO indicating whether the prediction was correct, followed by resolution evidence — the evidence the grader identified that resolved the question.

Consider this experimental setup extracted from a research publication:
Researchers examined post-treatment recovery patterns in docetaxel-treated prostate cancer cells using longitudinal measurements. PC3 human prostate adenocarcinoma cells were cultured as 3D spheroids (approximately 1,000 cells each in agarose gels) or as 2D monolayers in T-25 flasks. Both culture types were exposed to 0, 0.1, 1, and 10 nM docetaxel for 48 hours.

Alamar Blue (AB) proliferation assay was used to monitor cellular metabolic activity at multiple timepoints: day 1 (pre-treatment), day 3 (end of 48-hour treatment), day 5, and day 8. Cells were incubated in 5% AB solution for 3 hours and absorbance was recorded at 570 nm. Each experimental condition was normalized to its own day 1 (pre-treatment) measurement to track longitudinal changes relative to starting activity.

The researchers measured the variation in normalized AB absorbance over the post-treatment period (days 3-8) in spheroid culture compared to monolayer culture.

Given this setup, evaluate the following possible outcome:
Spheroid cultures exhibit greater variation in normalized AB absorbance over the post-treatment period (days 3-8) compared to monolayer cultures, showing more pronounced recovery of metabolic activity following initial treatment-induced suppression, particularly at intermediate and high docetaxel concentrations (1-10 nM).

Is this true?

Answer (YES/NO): NO